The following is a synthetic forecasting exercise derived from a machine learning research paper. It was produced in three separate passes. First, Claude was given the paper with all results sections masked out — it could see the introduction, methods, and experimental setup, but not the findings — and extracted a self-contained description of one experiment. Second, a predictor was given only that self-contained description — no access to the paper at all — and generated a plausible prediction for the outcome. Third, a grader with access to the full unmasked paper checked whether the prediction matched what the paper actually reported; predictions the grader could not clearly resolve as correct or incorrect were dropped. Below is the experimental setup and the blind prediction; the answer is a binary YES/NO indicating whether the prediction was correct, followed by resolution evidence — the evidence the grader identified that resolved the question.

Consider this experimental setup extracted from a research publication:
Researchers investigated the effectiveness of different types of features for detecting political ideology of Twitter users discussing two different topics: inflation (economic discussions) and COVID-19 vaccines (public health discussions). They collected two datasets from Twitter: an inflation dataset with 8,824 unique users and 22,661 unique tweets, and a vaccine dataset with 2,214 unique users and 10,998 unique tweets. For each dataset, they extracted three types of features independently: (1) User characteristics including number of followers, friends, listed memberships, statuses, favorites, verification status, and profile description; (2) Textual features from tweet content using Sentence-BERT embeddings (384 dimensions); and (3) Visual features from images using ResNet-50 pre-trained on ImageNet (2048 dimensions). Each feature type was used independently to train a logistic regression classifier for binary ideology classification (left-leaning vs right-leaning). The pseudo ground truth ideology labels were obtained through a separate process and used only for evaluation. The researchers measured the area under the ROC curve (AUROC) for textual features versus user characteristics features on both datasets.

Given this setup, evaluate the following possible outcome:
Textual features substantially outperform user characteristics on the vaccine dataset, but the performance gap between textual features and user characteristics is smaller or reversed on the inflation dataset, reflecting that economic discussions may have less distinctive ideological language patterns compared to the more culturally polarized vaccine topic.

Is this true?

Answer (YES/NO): NO